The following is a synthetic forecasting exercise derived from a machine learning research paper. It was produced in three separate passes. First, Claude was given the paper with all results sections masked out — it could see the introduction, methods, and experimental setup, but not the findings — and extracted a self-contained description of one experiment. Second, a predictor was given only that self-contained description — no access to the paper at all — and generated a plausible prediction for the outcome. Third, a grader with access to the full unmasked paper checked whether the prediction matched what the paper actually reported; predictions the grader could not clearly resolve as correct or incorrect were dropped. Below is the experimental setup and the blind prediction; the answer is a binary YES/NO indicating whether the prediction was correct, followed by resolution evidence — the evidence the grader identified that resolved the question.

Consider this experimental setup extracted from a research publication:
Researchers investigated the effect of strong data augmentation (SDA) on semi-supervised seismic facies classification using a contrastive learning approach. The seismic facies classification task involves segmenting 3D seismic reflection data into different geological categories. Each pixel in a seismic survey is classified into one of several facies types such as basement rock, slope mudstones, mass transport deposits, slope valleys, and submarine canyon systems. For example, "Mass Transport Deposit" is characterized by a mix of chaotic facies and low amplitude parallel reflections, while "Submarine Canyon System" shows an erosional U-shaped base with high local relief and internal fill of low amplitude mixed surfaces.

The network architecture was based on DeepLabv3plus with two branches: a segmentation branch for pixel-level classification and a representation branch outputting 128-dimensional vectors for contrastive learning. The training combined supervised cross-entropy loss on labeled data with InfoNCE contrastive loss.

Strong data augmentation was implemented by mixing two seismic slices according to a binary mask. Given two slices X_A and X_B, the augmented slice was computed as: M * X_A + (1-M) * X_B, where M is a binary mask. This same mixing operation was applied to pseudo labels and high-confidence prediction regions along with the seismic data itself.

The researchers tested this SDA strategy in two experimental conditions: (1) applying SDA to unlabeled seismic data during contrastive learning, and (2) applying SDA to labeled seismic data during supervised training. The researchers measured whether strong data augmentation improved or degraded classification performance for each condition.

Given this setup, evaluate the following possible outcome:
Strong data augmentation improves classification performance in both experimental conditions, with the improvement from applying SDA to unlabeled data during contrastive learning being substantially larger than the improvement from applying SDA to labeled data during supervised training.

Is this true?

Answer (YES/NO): NO